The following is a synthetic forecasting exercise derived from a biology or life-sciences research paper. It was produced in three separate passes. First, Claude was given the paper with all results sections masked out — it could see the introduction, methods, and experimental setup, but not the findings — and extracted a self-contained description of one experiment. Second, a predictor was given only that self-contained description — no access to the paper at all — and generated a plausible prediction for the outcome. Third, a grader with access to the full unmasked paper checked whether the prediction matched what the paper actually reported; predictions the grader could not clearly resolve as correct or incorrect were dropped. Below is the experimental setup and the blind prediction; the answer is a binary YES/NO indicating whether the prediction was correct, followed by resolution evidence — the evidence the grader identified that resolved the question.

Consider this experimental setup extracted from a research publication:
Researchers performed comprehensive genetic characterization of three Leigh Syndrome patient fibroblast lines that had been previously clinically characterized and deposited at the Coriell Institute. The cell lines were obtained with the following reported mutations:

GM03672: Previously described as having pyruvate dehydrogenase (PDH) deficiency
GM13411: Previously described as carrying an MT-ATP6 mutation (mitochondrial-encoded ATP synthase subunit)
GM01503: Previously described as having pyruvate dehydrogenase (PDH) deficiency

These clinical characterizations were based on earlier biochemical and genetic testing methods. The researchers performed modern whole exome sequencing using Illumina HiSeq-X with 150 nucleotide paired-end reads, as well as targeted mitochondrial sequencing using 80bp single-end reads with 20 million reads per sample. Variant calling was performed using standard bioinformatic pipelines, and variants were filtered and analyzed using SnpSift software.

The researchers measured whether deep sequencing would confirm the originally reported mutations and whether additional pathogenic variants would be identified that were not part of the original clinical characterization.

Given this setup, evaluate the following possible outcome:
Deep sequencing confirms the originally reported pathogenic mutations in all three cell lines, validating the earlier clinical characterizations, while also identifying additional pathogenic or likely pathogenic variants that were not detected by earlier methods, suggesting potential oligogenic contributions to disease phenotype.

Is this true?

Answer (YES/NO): NO